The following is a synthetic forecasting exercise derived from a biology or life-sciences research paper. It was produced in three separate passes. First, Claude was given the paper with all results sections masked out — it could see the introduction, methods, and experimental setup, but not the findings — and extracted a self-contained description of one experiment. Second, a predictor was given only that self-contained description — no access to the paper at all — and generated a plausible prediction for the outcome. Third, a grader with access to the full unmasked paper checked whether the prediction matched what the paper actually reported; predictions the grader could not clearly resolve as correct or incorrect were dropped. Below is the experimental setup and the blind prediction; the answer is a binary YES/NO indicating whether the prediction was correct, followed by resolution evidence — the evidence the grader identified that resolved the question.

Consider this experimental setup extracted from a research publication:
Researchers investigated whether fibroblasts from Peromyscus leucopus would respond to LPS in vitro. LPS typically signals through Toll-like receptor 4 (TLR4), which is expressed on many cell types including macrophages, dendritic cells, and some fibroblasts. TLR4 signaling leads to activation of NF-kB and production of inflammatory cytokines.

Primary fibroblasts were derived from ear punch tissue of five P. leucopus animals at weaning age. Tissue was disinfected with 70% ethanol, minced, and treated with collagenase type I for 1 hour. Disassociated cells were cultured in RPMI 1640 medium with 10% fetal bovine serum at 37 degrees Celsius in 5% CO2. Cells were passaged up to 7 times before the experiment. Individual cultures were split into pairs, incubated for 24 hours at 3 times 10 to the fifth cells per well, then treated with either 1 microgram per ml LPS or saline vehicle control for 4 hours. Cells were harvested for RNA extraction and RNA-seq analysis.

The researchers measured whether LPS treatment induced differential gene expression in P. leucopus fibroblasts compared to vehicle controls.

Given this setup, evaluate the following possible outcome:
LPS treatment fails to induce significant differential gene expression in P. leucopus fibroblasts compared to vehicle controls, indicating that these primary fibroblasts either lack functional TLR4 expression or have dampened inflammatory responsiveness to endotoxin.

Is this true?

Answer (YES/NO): NO